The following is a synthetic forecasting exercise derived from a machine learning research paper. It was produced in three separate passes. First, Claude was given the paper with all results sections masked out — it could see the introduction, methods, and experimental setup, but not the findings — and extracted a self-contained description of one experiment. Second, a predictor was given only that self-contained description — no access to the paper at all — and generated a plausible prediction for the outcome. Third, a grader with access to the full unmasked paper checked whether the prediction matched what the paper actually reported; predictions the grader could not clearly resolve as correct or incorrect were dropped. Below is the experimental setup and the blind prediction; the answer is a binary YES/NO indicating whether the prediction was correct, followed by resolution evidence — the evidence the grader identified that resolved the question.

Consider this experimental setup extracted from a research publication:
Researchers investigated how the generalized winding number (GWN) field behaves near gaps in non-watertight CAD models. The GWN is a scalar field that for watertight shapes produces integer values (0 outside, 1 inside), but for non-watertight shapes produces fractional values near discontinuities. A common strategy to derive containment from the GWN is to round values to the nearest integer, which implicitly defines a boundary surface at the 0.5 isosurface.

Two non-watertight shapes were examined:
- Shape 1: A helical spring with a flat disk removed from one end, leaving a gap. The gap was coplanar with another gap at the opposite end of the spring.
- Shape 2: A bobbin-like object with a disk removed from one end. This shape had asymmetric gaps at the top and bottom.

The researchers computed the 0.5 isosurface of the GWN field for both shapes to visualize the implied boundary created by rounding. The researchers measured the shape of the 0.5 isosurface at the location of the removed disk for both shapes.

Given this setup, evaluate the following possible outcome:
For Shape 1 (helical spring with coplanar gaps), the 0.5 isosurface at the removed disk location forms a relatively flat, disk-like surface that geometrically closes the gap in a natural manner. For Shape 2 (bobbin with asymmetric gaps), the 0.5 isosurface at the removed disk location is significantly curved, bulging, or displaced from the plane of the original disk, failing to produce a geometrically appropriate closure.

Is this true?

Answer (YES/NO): YES